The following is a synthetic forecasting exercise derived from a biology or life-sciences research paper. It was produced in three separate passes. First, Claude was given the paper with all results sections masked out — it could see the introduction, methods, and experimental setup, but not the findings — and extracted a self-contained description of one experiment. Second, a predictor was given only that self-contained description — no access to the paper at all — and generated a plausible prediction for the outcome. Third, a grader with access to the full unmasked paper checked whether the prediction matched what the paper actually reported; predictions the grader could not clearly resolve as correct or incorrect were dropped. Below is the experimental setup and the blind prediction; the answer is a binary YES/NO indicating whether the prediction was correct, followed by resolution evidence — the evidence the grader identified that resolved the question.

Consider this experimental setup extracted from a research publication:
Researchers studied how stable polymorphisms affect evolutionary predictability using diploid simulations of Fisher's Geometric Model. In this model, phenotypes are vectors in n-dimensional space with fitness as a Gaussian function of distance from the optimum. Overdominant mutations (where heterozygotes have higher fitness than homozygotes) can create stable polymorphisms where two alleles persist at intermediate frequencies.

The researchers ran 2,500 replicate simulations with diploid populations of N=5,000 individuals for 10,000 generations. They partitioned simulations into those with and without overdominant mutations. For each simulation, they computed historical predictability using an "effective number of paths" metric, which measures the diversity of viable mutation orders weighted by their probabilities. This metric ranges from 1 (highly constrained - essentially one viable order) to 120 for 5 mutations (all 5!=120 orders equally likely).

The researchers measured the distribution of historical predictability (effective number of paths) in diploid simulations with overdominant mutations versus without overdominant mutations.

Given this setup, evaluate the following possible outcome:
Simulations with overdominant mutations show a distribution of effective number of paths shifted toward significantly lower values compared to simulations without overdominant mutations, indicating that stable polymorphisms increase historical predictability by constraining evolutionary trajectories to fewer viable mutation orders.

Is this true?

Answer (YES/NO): YES